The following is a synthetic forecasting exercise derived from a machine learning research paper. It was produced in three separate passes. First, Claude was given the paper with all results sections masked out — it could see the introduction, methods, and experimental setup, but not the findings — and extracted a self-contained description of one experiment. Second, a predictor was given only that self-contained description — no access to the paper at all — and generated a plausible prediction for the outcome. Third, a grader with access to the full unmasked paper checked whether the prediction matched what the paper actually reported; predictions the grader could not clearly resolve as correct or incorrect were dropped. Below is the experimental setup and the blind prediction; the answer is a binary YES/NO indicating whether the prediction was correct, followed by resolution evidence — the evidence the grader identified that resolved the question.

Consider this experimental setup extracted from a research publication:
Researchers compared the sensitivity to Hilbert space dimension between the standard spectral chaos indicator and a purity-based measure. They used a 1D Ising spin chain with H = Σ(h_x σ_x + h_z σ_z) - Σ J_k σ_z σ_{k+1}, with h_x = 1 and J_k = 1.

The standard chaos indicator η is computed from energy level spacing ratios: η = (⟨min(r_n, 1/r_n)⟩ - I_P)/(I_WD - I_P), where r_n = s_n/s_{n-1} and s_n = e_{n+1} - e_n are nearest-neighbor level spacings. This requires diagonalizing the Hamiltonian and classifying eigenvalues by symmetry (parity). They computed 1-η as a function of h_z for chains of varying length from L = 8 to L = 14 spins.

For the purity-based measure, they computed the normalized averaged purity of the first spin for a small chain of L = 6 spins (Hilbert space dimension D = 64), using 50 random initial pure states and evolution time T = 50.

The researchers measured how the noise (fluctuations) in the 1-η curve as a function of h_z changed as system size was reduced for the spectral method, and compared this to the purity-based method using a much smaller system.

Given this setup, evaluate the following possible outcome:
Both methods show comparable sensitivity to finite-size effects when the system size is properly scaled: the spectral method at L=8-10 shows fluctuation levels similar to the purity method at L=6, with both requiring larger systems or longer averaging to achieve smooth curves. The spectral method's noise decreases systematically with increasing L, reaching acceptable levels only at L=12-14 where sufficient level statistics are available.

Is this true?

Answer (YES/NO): NO